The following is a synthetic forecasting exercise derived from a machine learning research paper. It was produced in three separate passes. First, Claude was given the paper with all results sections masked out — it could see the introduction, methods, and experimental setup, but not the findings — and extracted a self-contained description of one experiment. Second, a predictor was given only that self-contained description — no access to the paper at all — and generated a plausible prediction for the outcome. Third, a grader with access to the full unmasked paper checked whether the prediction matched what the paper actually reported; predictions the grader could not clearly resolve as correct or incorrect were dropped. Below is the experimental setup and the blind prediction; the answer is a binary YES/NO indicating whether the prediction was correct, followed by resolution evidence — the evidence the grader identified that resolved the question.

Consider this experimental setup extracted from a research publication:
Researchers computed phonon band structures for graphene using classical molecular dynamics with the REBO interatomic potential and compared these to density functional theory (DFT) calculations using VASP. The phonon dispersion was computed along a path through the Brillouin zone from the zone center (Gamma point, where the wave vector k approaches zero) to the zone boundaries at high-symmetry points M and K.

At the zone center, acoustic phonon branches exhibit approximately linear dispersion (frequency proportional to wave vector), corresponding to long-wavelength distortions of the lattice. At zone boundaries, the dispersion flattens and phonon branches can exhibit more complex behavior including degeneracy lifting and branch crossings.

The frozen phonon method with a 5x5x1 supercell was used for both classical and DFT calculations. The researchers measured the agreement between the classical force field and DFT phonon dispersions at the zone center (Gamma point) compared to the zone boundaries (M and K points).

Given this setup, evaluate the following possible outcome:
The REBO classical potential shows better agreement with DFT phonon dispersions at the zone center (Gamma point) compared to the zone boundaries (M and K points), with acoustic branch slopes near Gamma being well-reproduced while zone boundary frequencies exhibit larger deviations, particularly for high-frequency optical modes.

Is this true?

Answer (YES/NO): NO